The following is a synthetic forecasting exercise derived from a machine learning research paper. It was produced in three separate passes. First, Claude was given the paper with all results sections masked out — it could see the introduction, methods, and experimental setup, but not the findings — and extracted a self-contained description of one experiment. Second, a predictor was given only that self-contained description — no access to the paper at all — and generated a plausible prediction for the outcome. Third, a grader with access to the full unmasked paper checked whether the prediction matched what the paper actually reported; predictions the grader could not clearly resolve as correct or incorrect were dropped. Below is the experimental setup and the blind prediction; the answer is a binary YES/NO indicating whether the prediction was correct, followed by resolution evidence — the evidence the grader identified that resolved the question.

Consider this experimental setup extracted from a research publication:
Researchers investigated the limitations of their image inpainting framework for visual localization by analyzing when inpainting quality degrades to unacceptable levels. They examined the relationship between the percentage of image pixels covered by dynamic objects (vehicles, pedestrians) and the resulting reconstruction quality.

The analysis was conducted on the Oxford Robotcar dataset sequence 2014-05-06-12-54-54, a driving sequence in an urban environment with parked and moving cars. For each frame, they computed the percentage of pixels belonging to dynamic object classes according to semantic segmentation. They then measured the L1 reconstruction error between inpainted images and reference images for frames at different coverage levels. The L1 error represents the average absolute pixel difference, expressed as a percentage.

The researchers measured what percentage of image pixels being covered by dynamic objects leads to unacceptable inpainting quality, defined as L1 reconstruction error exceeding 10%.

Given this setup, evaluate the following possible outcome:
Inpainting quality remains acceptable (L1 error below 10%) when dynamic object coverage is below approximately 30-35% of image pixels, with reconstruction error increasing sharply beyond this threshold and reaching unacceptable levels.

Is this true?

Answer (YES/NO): NO